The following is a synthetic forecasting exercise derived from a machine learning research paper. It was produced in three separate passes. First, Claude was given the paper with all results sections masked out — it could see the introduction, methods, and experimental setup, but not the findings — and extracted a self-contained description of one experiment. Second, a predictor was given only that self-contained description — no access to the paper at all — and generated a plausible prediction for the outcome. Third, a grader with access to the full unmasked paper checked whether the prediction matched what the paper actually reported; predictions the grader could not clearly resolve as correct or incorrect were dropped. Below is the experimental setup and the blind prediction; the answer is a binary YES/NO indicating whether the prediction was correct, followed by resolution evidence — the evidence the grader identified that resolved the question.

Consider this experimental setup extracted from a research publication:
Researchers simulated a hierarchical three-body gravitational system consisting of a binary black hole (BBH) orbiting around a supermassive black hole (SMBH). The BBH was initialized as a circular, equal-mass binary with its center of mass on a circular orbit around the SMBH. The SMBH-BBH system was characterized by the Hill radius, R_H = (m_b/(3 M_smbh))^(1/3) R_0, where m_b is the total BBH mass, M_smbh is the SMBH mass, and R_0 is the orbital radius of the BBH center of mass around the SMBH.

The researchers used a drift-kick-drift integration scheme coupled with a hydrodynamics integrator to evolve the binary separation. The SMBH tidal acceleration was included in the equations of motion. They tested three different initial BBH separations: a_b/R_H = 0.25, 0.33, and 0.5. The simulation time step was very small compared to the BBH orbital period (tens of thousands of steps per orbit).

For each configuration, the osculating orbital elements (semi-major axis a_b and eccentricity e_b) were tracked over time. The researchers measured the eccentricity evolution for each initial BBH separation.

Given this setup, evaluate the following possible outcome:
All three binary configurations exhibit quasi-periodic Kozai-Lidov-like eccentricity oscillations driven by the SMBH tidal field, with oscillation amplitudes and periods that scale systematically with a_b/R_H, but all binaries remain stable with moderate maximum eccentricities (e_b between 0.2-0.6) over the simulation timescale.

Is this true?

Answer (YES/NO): NO